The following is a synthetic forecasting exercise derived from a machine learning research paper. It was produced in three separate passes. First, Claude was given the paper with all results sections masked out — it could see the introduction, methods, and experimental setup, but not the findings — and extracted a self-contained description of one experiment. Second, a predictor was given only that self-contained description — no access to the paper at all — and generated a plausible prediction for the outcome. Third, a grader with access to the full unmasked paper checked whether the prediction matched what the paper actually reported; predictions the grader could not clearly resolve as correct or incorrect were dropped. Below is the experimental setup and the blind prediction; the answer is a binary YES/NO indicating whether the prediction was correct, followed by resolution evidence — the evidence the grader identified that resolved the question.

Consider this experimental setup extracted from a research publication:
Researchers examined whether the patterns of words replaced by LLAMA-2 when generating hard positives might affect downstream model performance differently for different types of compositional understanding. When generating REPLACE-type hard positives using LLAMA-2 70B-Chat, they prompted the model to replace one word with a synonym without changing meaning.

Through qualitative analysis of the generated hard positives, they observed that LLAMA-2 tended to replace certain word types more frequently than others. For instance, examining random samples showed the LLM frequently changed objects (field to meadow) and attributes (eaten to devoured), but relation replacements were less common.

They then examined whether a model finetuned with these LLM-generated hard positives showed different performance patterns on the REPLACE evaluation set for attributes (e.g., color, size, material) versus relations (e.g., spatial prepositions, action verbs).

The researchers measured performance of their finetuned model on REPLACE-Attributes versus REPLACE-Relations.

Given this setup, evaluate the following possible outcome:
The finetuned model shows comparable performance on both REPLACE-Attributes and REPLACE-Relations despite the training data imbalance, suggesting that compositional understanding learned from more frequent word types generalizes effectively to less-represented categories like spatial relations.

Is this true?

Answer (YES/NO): NO